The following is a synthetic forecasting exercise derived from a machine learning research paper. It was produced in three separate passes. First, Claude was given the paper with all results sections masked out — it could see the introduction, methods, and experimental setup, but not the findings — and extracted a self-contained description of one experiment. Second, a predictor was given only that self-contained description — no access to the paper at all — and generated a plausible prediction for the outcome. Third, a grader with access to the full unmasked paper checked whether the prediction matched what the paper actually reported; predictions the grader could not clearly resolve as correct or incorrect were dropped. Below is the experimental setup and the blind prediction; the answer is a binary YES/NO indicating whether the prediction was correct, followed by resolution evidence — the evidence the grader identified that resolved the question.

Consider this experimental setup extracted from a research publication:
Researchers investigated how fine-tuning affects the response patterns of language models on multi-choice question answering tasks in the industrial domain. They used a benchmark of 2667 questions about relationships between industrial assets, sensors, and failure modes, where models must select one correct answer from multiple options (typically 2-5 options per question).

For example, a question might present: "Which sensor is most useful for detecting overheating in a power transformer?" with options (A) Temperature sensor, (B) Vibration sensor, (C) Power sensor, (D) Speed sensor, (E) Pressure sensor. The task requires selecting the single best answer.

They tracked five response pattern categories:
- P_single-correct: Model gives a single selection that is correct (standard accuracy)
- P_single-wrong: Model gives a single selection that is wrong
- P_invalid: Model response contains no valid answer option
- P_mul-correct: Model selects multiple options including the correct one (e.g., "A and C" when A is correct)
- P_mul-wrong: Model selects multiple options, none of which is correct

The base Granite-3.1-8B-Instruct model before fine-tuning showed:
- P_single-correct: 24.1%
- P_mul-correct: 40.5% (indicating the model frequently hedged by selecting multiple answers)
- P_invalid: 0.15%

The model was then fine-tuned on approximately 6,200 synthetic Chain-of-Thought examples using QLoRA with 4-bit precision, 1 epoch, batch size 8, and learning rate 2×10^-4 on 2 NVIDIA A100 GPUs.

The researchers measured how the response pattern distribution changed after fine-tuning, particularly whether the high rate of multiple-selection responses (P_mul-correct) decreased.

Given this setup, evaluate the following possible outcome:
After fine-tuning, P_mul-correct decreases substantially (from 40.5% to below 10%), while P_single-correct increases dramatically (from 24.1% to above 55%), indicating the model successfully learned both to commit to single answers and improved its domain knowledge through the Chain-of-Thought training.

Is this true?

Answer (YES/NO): NO